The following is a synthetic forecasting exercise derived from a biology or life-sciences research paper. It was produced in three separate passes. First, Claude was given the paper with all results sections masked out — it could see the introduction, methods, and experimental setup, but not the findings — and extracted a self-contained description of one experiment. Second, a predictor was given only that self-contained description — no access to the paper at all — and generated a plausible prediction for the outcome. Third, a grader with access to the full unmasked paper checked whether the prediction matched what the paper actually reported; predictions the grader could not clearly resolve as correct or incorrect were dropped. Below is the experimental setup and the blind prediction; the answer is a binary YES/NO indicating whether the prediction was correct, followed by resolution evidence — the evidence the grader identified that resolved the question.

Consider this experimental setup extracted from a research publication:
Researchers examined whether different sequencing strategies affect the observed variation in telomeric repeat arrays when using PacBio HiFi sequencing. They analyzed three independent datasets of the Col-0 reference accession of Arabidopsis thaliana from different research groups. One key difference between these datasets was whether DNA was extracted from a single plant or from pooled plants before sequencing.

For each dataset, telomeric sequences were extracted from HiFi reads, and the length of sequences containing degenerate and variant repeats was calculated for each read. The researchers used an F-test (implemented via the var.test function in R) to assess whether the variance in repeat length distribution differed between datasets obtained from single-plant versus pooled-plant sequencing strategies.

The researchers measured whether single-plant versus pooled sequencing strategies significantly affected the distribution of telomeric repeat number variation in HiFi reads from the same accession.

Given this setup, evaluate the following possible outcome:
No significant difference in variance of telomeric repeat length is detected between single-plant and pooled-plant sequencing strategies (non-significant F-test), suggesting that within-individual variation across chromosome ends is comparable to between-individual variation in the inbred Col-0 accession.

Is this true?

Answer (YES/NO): YES